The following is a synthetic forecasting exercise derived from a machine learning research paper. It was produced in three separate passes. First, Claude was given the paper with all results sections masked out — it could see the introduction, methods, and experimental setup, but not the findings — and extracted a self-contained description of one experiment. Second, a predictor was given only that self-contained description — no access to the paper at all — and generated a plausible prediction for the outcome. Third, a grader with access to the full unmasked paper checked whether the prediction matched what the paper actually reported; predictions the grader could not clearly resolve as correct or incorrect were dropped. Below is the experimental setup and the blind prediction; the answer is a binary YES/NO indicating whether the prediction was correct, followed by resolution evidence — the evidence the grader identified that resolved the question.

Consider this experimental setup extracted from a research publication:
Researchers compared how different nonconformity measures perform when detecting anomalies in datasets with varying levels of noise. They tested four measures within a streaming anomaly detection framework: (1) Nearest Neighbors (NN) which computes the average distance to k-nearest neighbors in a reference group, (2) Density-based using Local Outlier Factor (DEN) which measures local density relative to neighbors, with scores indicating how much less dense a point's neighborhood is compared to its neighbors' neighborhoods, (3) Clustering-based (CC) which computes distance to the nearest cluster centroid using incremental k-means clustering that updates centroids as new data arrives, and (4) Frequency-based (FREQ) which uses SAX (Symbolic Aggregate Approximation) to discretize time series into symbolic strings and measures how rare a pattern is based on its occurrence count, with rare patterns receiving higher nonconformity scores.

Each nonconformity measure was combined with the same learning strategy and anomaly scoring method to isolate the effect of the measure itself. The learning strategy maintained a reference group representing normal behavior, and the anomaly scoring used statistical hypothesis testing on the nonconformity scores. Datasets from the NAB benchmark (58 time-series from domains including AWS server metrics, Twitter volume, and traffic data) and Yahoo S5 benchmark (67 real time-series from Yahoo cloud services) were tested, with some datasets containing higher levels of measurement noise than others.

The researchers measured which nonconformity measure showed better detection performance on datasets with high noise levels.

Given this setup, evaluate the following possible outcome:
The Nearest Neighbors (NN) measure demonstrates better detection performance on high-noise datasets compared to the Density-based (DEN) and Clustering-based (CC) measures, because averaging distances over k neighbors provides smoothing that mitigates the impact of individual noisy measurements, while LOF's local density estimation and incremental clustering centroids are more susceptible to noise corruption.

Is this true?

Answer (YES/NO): NO